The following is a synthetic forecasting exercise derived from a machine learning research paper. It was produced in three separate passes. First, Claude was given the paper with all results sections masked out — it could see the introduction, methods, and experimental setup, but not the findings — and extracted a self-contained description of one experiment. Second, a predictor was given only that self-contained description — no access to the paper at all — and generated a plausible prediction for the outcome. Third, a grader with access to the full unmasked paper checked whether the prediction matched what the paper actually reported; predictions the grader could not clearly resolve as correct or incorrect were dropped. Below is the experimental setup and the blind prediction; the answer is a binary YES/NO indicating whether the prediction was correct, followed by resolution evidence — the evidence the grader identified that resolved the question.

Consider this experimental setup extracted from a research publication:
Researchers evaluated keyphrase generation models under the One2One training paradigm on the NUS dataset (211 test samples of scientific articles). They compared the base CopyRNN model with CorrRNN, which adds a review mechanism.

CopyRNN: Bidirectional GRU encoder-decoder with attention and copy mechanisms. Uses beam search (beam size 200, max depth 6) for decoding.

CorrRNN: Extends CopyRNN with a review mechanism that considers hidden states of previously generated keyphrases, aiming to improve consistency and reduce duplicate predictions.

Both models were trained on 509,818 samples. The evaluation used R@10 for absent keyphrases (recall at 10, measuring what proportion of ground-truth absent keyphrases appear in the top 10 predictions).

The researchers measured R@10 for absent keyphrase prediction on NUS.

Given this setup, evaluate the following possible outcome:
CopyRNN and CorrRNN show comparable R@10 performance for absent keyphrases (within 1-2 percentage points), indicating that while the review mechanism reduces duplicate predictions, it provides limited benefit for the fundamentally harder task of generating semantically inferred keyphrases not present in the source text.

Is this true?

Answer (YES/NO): YES